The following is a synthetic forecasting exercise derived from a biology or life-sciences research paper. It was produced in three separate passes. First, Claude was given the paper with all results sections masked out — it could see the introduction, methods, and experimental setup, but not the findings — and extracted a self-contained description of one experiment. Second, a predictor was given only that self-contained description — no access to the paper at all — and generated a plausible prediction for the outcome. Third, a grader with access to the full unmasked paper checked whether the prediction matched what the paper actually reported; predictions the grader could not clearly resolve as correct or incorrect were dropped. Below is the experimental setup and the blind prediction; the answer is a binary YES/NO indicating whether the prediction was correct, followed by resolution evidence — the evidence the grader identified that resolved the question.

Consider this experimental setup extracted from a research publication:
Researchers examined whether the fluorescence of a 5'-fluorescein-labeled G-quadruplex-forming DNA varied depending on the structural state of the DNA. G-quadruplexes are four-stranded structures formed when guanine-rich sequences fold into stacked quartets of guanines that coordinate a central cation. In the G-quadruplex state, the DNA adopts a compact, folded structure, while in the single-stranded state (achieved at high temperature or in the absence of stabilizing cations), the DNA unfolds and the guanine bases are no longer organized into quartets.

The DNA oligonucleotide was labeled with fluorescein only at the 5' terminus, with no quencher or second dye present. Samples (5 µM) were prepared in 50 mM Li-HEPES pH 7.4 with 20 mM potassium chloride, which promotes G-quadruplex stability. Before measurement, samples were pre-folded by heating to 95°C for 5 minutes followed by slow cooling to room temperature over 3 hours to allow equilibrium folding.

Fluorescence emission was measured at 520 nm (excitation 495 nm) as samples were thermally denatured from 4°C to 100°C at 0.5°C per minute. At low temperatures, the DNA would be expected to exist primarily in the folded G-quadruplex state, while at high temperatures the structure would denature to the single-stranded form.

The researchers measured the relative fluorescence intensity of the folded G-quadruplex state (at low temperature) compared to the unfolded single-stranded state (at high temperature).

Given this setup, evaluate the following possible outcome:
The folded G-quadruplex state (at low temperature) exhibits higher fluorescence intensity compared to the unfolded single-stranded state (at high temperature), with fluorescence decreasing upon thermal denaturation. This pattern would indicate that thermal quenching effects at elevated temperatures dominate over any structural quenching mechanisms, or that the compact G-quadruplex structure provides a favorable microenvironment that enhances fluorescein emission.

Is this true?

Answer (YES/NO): YES